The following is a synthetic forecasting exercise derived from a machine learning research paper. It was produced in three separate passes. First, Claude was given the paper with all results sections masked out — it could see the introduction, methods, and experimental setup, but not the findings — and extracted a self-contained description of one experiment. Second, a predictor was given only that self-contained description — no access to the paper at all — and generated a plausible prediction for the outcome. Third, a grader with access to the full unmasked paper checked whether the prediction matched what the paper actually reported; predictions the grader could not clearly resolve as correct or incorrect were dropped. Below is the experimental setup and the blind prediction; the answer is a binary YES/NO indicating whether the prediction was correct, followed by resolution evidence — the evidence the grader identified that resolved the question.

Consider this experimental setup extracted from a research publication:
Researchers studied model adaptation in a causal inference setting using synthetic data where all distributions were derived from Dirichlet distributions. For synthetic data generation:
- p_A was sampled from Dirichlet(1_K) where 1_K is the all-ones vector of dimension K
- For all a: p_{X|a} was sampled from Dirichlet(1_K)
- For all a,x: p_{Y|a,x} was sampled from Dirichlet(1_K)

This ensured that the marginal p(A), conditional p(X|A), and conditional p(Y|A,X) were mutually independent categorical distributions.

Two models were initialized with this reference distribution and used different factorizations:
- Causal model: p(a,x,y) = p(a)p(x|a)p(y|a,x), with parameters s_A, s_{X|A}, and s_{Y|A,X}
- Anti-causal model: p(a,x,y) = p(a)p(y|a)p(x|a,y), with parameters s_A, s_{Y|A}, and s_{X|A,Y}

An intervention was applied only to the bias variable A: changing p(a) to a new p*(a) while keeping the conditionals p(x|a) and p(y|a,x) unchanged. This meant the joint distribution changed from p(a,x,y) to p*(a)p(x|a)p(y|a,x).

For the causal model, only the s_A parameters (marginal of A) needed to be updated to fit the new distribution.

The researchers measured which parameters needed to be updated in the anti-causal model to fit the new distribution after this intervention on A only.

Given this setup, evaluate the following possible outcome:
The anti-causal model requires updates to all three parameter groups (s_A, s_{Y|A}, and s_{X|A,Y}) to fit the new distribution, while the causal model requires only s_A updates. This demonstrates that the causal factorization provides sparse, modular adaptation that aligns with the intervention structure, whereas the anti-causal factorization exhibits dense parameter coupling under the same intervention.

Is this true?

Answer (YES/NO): NO